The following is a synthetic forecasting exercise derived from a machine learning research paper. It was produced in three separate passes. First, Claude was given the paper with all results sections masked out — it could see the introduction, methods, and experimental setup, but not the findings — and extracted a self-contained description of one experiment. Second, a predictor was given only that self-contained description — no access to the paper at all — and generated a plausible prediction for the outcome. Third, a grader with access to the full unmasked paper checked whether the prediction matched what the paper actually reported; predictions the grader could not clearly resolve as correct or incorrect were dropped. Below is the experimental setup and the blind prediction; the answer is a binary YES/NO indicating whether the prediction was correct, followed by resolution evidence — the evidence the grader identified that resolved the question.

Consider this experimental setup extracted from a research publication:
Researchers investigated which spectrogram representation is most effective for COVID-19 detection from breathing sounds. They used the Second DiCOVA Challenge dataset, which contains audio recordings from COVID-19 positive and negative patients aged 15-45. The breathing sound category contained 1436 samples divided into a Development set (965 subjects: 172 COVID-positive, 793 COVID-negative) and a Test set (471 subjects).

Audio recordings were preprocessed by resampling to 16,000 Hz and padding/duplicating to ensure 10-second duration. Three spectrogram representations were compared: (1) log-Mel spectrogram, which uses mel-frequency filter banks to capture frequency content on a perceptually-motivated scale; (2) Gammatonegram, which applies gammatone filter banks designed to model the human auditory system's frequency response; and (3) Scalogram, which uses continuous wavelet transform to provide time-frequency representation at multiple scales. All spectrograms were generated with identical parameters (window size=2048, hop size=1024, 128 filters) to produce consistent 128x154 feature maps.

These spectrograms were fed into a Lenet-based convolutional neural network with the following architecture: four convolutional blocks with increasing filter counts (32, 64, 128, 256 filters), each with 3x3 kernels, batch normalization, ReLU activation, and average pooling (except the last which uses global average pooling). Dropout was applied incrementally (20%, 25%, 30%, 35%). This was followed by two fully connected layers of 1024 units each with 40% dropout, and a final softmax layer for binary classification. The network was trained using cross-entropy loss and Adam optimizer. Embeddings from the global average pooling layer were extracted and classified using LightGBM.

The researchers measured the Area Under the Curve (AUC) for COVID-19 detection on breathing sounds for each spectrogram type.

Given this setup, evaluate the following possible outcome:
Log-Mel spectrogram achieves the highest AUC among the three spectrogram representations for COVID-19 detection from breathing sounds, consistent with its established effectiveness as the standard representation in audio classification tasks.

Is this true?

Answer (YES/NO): NO